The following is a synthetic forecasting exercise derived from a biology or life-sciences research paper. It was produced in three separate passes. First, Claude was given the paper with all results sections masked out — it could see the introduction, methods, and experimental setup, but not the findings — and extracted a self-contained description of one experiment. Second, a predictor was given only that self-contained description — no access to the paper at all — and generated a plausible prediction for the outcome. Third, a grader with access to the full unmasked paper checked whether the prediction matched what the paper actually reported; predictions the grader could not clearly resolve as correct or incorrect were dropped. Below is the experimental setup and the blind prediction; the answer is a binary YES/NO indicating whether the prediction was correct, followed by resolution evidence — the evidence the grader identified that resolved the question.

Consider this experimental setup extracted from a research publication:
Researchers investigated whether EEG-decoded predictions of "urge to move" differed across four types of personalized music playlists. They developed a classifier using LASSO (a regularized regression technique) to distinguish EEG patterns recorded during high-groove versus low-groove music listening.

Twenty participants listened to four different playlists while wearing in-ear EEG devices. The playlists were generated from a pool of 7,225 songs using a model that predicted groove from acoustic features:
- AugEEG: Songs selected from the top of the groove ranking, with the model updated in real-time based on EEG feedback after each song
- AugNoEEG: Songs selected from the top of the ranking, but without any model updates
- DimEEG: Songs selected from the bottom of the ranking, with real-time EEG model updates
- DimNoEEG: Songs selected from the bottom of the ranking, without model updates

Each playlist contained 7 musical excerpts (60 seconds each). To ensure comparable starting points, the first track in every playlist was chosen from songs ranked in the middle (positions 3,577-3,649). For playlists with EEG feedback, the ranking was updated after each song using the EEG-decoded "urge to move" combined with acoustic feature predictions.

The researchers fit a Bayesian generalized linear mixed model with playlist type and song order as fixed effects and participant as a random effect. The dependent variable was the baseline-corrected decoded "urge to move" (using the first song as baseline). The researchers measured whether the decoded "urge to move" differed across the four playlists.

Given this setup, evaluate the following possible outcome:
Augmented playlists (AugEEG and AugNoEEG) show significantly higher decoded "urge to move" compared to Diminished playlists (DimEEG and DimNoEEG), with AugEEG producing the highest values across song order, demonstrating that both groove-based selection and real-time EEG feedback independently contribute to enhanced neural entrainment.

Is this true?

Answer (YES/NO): NO